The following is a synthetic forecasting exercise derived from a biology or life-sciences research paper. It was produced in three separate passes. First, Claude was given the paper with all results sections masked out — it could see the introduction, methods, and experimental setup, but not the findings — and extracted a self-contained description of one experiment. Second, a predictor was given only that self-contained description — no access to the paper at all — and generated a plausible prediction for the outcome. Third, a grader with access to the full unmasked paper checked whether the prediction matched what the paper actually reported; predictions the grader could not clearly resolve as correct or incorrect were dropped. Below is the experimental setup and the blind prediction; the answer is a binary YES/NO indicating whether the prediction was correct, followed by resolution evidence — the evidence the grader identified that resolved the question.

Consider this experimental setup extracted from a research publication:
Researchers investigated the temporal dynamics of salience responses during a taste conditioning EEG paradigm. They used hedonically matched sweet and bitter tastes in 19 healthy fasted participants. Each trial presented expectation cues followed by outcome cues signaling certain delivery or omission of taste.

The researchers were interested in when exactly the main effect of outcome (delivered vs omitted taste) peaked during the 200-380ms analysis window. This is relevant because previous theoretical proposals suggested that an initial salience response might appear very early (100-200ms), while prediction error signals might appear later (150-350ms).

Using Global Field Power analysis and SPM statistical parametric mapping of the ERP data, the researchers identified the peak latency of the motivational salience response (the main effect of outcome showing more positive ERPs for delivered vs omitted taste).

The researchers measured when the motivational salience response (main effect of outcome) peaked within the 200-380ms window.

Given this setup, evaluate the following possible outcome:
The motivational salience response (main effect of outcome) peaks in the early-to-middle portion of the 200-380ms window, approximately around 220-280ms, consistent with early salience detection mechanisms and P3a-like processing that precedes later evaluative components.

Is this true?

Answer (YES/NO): NO